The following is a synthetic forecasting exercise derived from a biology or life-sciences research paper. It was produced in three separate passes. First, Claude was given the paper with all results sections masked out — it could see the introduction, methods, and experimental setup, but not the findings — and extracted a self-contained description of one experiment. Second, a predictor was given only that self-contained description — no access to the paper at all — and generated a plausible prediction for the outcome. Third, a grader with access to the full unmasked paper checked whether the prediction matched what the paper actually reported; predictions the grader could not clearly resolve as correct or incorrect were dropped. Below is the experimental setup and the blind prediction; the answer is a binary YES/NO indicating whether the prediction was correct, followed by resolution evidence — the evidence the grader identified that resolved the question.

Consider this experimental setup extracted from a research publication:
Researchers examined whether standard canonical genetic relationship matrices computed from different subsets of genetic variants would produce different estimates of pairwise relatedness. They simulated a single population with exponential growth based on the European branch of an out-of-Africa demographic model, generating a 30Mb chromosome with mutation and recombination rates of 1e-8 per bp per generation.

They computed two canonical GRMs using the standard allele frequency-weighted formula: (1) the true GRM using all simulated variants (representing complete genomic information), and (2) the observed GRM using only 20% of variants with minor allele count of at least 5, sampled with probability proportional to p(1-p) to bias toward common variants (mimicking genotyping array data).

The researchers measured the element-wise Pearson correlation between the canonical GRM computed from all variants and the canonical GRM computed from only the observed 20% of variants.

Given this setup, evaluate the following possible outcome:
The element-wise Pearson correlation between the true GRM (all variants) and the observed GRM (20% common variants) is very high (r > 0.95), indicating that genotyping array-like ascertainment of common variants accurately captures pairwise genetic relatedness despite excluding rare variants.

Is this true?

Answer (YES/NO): NO